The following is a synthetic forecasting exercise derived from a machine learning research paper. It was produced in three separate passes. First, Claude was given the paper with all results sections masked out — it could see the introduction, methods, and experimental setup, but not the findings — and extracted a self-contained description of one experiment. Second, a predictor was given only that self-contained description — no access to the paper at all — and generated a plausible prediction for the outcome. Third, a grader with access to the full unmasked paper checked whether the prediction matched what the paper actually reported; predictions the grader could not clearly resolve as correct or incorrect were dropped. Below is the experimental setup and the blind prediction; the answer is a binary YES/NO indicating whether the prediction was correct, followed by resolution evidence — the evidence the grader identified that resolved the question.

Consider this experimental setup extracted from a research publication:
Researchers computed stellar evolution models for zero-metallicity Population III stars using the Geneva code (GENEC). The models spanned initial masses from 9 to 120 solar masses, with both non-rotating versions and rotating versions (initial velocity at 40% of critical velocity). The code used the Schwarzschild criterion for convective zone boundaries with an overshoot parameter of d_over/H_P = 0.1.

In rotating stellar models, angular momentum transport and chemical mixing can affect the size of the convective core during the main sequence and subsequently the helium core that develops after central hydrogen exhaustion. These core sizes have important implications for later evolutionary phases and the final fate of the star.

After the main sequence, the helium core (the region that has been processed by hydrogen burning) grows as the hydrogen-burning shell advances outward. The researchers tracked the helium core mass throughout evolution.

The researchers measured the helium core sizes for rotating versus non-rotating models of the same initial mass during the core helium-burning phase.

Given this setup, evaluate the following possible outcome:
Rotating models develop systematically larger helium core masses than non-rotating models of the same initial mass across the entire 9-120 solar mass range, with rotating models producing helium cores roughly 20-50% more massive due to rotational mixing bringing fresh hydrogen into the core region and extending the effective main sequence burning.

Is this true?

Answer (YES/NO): NO